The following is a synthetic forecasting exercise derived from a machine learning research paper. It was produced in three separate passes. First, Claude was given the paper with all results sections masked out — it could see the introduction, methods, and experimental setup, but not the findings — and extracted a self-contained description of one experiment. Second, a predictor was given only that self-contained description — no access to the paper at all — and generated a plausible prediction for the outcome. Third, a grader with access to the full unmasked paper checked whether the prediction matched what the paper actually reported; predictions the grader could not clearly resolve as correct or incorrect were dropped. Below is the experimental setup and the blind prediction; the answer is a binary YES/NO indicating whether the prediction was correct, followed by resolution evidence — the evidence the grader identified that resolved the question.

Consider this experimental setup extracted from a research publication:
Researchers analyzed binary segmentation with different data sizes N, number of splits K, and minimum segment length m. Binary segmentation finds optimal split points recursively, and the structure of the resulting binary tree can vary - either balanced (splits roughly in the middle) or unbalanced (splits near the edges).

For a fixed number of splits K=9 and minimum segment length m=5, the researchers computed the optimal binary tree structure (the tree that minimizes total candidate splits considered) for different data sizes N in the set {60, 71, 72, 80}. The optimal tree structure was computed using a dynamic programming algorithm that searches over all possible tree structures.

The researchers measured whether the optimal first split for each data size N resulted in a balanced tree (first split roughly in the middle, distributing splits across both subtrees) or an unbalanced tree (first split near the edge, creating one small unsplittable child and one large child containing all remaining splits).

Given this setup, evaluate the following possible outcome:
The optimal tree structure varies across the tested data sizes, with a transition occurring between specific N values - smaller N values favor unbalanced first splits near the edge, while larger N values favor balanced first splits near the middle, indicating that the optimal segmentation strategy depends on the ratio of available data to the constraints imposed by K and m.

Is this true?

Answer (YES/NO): NO